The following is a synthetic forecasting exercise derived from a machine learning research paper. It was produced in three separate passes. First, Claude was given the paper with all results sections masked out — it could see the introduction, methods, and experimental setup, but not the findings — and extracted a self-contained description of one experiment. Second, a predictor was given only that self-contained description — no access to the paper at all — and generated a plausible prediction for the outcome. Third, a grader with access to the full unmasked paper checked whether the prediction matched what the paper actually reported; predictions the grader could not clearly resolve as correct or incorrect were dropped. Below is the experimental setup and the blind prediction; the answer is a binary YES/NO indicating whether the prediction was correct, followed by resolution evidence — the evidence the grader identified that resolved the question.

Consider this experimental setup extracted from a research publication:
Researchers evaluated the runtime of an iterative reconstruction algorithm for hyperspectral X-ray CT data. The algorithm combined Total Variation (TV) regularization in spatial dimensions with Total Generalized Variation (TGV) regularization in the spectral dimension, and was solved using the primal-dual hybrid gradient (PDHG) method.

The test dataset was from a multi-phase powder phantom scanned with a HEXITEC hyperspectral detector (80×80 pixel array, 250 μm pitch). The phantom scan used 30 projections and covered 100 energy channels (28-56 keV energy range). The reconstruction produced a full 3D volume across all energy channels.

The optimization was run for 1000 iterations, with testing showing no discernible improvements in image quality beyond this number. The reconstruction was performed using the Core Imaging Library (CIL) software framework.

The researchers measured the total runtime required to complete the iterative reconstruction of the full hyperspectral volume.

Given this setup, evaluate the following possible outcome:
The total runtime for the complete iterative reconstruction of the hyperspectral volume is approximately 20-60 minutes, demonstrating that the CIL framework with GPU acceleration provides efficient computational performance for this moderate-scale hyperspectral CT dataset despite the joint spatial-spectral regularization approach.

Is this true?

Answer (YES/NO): YES